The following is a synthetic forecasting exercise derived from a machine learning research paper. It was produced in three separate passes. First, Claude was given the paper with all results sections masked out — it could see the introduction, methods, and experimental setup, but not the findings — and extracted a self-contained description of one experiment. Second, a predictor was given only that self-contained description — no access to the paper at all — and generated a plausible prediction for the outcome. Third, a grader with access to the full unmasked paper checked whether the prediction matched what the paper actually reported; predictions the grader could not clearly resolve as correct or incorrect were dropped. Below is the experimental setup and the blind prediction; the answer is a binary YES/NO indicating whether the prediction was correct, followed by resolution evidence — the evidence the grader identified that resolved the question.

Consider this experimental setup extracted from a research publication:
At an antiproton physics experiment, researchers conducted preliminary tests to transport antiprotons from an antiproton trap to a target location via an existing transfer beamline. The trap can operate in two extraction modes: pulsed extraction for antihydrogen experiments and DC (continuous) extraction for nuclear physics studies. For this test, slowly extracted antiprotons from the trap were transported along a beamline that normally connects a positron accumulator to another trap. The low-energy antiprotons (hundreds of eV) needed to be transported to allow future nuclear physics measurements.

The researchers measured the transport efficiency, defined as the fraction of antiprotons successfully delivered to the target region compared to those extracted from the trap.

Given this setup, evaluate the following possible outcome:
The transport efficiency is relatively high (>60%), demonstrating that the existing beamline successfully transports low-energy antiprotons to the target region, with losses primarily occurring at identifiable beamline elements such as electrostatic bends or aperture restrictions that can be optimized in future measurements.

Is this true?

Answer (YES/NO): NO